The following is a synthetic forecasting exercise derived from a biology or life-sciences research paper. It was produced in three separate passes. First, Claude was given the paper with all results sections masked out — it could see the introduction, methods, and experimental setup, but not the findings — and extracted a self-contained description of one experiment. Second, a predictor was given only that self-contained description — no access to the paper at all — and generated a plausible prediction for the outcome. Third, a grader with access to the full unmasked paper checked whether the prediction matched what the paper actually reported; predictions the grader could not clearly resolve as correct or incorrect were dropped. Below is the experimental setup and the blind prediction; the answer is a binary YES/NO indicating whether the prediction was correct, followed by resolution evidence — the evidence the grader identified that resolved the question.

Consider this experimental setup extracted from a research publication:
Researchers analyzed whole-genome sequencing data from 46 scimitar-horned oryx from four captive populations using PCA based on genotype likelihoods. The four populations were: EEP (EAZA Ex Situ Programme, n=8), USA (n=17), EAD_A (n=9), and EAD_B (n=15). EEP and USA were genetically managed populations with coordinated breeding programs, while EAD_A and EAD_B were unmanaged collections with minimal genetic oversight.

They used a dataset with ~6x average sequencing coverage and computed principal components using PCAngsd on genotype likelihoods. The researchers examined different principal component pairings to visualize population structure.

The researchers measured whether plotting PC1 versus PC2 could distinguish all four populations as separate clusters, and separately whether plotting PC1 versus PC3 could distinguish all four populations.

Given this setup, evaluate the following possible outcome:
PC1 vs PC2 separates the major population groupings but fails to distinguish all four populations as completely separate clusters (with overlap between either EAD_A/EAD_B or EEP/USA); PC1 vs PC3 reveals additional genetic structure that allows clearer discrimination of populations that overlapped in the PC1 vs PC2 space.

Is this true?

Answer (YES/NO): YES